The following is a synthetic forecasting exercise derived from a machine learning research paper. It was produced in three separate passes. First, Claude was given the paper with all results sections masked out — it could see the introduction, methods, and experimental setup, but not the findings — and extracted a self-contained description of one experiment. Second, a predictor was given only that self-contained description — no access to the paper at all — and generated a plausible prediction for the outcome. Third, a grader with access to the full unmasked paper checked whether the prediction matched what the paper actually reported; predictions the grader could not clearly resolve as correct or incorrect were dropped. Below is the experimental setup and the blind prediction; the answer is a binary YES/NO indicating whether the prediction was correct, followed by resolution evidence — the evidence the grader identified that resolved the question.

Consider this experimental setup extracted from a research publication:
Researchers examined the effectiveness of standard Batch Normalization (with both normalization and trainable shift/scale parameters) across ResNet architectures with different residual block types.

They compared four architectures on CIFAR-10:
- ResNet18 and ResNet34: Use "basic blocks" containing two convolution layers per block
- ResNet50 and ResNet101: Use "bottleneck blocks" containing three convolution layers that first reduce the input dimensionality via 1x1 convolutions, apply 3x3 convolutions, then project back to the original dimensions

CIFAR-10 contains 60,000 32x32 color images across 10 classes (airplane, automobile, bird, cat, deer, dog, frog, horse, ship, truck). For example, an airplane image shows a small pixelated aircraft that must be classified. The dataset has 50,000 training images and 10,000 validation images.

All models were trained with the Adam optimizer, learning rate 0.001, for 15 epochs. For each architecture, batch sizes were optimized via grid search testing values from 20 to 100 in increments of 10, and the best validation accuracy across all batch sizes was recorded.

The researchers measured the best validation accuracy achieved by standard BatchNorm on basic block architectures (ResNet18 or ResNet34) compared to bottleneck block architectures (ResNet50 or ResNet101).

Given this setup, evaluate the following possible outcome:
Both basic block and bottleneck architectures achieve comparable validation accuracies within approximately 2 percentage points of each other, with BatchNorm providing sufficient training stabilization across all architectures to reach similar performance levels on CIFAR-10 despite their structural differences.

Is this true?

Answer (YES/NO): NO